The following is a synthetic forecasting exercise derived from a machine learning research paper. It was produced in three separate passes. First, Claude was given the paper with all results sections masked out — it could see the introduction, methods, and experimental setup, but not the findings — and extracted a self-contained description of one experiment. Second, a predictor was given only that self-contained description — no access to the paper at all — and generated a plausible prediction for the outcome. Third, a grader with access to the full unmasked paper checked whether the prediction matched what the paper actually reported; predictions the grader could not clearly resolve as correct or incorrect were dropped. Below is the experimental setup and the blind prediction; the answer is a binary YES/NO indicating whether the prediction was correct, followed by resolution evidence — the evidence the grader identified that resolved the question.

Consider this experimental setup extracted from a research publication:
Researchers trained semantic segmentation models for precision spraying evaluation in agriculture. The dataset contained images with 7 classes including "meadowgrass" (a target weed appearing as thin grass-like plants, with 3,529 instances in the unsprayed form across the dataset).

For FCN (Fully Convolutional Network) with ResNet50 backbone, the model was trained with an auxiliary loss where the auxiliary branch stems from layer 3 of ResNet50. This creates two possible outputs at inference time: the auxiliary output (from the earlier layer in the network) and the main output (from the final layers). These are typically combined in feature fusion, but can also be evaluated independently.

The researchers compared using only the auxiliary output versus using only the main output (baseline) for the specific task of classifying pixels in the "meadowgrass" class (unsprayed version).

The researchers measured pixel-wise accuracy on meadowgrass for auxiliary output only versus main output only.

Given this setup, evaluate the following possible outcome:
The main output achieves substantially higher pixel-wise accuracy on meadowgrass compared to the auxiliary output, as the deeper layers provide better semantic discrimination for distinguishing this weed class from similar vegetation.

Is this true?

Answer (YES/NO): NO